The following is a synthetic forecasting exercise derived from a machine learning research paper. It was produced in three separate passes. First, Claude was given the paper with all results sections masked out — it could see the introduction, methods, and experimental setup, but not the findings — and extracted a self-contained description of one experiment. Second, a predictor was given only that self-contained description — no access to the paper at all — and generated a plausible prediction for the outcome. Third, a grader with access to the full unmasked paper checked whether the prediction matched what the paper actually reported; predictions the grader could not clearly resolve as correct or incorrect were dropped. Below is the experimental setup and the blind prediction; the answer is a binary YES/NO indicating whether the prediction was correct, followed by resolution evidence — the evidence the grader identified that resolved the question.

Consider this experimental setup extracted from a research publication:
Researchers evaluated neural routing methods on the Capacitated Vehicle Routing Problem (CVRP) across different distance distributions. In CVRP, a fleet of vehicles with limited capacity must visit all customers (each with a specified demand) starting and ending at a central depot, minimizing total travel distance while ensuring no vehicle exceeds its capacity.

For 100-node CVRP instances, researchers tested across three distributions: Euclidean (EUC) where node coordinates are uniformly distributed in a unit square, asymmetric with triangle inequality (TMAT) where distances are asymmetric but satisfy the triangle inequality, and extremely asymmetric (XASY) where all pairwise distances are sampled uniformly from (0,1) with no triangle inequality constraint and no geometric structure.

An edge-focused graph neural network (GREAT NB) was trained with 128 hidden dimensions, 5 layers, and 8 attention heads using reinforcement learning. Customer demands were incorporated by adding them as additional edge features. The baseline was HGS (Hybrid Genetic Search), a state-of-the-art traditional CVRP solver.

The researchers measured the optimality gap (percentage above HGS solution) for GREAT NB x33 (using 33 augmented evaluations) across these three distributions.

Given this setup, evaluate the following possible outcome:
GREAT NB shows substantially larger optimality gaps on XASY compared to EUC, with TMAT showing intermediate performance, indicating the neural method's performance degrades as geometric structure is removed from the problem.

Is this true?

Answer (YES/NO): NO